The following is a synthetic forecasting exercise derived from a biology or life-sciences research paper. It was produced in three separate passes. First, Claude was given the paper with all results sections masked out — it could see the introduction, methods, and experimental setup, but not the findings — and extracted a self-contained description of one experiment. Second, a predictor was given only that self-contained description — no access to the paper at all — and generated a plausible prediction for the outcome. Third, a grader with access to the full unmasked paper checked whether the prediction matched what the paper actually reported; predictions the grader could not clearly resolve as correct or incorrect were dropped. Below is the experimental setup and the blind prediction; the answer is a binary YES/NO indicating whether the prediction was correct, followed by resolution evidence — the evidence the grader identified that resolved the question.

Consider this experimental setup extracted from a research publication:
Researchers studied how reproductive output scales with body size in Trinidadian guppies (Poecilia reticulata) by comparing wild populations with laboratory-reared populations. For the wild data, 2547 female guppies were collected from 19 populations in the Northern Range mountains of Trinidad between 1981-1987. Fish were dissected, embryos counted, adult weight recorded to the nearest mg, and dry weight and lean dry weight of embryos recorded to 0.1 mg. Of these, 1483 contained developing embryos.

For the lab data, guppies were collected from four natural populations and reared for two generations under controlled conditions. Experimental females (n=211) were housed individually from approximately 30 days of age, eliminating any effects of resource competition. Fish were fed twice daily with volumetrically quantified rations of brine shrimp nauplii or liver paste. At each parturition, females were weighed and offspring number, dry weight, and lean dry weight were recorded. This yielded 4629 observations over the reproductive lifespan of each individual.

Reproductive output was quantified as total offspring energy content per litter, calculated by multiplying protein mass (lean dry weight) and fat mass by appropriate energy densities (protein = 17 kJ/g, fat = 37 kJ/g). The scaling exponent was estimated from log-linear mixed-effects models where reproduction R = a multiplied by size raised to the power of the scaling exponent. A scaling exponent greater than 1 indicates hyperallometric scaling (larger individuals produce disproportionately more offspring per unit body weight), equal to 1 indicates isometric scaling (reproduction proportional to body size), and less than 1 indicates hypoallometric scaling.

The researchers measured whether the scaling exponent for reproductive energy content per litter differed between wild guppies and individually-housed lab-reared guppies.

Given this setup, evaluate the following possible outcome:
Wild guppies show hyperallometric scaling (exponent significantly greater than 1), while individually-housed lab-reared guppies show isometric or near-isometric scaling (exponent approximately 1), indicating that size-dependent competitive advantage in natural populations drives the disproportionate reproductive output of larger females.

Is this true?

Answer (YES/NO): YES